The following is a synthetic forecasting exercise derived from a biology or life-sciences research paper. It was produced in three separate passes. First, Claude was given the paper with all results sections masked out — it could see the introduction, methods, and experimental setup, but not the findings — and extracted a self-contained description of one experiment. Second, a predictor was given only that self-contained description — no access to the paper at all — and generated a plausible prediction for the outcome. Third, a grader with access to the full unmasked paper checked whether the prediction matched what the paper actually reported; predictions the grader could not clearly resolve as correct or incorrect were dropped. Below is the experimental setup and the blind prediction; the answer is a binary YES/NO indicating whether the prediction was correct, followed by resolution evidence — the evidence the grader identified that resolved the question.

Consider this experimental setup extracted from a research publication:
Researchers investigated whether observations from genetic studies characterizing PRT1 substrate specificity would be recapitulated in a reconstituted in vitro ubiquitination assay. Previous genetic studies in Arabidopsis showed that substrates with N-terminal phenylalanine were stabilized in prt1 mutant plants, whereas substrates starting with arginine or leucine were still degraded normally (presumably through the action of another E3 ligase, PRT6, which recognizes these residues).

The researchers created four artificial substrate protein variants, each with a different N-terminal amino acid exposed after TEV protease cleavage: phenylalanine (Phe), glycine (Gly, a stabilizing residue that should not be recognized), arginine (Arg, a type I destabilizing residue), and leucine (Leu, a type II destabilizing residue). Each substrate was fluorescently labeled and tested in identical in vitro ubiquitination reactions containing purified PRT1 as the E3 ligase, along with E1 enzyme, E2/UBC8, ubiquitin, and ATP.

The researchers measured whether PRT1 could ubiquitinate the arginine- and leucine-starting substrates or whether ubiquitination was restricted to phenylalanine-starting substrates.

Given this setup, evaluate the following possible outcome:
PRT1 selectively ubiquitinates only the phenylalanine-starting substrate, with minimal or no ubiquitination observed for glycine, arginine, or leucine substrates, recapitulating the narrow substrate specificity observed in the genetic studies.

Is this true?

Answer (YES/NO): YES